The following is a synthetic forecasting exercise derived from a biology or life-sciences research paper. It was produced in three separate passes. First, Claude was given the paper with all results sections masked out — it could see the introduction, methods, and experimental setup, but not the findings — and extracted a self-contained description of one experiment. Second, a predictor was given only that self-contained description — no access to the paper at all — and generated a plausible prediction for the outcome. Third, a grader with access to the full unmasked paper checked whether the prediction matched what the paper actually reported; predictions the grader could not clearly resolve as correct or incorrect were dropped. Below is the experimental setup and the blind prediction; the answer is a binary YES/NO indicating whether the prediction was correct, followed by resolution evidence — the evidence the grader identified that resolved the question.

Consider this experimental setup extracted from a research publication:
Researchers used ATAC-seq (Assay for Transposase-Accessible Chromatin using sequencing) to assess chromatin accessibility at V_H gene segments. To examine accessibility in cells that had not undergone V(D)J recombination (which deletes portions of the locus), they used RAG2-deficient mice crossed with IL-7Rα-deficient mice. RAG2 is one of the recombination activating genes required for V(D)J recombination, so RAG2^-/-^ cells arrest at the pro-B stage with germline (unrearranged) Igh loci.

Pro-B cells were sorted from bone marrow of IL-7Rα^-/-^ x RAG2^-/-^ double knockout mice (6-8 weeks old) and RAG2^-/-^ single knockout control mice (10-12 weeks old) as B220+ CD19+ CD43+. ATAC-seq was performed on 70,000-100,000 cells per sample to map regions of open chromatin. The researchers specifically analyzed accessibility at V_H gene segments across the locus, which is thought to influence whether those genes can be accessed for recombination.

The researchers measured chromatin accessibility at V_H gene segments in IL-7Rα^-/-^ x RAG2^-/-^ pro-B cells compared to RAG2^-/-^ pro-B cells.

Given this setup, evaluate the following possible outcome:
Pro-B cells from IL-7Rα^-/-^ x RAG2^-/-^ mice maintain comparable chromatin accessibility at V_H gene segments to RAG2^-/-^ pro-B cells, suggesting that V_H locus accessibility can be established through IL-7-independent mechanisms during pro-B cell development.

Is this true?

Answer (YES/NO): YES